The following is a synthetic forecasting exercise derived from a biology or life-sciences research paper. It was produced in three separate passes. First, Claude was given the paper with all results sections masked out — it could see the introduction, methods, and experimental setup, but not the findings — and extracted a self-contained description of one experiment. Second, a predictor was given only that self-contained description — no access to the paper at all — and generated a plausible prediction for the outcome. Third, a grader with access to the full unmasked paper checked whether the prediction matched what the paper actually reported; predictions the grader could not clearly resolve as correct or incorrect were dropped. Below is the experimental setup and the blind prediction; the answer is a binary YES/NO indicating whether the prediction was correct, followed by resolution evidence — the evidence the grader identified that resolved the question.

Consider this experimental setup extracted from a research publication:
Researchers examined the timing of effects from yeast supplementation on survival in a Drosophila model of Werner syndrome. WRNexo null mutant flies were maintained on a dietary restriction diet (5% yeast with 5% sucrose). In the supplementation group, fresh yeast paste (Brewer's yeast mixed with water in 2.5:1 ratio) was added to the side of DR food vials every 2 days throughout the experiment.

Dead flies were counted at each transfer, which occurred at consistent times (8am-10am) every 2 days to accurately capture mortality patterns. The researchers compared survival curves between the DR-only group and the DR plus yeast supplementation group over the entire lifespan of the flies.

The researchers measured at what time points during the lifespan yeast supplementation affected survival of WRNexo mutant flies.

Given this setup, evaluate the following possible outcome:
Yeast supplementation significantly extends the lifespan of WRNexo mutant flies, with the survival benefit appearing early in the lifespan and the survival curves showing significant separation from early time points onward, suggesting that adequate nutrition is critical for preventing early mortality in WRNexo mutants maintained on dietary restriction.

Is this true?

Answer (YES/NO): NO